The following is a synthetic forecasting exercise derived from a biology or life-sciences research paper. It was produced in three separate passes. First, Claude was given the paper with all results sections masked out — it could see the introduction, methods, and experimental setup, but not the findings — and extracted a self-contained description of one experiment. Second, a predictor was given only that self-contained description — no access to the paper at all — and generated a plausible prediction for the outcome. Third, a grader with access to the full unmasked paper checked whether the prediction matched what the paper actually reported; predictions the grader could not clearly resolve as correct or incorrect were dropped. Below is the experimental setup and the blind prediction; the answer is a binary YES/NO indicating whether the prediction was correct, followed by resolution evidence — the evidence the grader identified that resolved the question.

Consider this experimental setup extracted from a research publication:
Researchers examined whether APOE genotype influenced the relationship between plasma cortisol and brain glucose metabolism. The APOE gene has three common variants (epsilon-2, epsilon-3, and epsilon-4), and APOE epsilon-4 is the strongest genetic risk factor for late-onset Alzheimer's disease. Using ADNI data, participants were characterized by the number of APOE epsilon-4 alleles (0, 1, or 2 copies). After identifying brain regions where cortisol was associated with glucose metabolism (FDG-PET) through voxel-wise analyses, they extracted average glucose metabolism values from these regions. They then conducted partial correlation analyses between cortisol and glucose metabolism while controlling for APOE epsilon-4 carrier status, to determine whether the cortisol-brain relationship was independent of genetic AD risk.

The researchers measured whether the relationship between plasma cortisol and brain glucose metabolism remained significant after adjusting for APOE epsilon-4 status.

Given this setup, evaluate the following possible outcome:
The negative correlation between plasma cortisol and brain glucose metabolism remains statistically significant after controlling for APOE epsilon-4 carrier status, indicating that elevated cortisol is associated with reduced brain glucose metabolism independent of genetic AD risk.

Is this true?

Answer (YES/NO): YES